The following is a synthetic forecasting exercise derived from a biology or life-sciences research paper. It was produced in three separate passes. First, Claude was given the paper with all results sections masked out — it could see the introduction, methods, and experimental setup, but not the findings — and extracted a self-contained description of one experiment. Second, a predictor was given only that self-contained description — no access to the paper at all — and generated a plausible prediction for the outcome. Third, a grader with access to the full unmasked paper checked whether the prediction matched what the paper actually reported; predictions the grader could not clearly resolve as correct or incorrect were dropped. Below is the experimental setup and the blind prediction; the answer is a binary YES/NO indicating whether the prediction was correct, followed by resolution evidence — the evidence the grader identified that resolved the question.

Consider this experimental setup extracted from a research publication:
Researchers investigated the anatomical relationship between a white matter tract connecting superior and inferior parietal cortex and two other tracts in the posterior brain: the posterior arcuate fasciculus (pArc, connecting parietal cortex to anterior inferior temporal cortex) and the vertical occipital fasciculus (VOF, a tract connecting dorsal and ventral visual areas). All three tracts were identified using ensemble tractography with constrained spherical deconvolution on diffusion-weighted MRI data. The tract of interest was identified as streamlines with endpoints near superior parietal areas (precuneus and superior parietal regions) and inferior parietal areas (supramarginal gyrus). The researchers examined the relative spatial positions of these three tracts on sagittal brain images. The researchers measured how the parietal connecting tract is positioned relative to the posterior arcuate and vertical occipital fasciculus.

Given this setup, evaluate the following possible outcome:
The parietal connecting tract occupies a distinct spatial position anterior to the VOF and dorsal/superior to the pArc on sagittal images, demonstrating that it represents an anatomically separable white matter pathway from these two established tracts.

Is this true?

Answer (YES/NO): NO